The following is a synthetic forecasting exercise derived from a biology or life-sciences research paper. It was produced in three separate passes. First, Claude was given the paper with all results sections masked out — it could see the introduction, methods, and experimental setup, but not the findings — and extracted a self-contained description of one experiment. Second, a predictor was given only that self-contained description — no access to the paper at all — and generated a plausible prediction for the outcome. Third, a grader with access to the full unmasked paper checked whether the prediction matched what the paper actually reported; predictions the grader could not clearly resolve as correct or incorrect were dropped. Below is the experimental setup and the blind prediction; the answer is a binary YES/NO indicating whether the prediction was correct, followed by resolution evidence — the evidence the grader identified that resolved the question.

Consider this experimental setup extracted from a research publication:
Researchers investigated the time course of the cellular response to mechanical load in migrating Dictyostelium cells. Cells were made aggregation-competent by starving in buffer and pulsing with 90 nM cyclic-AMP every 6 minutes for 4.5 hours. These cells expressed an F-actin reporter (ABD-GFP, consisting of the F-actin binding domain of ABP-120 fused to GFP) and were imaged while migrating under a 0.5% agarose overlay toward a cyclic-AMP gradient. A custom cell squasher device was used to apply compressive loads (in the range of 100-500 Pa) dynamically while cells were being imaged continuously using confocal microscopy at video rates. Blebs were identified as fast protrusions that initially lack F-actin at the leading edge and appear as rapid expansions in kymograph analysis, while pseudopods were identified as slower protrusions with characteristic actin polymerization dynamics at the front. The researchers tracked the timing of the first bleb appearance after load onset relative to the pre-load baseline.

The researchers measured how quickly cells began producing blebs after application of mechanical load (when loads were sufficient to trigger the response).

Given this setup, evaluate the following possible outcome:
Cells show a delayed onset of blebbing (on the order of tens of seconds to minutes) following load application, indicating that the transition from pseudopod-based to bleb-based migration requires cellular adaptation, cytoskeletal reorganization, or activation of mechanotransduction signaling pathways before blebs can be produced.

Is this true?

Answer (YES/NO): NO